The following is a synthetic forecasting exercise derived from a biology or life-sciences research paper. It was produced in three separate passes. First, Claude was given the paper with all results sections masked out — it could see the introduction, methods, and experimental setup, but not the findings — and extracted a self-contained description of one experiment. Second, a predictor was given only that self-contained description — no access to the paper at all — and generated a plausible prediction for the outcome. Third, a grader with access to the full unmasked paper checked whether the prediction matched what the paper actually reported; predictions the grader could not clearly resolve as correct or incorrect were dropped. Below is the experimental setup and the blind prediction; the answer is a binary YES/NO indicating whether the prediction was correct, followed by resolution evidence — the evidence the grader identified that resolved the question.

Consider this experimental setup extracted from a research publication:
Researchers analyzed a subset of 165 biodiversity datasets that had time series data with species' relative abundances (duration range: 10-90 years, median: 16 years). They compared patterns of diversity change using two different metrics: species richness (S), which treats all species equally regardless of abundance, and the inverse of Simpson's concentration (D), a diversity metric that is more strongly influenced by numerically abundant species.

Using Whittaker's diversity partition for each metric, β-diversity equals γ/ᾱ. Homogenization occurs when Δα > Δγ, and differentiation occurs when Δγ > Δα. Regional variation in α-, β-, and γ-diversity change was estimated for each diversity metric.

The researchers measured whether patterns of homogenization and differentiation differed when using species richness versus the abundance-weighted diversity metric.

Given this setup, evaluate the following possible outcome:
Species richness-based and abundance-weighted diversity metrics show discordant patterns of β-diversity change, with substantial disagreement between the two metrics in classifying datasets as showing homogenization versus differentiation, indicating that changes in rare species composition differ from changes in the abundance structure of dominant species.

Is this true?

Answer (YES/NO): NO